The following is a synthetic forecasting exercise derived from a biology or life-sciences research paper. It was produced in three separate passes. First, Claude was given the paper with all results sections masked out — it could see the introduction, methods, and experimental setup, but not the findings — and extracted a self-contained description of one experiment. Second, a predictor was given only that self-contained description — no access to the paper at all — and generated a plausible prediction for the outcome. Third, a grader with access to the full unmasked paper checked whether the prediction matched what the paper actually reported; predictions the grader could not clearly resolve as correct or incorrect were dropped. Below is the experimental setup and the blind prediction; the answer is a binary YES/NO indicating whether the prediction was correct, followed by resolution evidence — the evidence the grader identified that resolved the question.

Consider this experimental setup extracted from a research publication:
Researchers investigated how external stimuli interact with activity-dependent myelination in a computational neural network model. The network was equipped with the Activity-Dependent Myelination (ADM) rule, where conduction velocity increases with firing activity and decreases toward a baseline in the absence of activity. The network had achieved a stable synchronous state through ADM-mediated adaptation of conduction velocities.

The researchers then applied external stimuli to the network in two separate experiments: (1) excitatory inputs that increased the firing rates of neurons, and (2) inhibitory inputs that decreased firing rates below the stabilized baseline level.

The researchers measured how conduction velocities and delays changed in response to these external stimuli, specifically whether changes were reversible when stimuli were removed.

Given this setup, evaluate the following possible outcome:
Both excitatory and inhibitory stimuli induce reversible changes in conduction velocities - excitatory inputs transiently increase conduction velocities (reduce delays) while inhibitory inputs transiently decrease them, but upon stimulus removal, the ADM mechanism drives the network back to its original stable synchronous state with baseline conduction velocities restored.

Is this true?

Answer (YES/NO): YES